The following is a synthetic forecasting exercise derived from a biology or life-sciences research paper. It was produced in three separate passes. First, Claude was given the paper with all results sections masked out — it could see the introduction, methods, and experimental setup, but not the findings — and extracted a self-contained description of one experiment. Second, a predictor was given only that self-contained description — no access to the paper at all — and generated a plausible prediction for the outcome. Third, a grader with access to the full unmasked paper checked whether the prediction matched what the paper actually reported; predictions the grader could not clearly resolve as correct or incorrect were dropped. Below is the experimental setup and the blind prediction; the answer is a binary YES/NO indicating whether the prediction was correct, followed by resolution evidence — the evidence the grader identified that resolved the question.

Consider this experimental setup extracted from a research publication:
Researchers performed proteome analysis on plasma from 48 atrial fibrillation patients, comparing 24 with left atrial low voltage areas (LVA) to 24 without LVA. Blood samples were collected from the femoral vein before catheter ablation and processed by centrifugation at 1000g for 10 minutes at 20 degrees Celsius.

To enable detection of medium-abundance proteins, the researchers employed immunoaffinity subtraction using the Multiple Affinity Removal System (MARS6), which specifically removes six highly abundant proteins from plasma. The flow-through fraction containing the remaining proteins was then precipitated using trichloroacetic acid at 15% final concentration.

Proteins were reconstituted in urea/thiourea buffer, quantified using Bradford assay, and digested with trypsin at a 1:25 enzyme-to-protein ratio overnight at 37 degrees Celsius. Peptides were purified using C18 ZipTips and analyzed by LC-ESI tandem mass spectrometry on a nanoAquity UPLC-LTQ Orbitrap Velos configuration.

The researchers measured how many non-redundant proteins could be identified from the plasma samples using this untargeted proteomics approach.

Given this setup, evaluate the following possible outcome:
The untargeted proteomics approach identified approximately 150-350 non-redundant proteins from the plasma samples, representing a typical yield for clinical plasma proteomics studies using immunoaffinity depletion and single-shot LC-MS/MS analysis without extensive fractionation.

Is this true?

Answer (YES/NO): YES